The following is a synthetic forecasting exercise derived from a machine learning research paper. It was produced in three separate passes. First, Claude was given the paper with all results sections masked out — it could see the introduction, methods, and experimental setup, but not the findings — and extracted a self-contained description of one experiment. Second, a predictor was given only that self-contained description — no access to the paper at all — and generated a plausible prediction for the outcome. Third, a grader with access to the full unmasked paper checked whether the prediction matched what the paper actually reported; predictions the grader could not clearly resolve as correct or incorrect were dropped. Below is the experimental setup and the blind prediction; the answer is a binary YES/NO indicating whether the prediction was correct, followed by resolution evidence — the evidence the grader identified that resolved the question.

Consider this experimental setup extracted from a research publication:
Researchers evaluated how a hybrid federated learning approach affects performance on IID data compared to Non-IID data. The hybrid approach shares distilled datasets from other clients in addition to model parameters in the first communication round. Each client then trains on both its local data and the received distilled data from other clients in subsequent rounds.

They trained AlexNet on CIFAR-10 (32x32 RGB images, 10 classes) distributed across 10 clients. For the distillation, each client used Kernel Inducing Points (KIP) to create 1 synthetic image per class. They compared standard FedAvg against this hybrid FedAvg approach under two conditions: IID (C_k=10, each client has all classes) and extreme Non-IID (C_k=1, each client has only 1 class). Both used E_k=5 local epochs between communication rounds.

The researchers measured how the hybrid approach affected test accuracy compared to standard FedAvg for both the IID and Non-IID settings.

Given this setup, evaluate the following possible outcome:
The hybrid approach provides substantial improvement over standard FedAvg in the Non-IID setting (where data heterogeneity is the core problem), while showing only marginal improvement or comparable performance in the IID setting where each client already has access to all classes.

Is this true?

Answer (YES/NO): NO